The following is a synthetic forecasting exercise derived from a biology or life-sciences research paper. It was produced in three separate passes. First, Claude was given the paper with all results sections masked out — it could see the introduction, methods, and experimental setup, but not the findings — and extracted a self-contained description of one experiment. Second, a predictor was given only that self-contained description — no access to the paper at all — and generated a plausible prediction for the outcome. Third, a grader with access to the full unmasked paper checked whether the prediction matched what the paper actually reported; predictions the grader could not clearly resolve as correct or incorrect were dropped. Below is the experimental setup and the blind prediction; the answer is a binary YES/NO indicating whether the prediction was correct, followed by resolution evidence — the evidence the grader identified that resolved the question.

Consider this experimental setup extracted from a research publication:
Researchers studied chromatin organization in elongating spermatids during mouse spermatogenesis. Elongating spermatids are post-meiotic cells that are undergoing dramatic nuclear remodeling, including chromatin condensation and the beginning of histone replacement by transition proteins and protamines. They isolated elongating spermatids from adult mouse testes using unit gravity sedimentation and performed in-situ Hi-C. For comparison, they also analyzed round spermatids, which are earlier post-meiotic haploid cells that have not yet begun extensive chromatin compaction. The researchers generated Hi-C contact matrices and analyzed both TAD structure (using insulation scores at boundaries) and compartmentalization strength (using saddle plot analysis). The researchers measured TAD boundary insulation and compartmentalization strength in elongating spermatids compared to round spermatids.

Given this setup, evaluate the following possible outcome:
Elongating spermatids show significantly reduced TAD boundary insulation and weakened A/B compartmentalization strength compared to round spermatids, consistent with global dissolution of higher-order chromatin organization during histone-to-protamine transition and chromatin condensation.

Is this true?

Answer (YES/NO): NO